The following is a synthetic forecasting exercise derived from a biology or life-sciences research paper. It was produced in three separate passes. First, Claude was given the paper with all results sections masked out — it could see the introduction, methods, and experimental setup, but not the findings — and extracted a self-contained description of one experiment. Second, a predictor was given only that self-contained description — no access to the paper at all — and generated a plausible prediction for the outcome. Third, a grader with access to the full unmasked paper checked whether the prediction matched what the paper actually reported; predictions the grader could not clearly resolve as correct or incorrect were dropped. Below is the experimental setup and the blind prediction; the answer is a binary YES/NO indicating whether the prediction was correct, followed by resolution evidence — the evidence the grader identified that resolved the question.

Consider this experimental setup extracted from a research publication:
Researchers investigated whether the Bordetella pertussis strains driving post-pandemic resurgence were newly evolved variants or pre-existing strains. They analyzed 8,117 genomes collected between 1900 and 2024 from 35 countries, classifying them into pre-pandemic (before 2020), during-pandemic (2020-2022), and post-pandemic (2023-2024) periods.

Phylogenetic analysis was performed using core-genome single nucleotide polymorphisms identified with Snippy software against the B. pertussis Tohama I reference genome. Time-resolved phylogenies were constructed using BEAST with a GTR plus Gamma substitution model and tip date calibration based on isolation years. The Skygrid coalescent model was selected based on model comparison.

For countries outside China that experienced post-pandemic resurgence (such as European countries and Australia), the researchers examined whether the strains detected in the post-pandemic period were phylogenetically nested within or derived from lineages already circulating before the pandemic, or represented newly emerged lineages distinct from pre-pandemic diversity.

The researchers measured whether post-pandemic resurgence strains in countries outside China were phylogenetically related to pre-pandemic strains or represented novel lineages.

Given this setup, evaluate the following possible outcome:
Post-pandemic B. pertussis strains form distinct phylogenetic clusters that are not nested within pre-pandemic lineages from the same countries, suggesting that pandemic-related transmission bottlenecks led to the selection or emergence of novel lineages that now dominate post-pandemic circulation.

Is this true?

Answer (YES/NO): NO